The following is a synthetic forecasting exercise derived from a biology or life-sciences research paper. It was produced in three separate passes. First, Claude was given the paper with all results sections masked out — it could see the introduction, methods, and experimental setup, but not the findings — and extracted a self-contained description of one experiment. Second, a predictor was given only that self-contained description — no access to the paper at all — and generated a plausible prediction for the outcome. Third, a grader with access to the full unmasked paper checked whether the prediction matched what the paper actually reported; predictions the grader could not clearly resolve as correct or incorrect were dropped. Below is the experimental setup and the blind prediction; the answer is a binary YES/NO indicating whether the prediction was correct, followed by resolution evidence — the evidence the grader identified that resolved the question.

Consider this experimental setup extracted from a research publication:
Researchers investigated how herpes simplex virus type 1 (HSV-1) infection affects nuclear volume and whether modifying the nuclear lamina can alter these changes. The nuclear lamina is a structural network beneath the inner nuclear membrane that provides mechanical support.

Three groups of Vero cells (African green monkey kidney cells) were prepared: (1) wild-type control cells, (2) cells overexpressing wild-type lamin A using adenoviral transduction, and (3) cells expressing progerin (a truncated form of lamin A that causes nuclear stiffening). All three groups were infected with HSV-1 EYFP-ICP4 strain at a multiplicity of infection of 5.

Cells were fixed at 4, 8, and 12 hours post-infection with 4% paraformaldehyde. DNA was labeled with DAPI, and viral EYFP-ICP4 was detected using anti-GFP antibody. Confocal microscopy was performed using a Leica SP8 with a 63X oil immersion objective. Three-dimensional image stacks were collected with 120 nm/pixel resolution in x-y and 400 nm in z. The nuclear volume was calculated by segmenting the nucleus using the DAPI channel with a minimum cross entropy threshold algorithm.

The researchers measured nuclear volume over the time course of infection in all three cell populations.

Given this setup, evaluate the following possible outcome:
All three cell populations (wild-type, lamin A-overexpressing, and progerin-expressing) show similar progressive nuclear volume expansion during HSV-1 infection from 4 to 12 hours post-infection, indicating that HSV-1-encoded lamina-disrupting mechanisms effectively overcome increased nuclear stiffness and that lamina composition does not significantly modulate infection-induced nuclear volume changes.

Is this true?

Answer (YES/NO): NO